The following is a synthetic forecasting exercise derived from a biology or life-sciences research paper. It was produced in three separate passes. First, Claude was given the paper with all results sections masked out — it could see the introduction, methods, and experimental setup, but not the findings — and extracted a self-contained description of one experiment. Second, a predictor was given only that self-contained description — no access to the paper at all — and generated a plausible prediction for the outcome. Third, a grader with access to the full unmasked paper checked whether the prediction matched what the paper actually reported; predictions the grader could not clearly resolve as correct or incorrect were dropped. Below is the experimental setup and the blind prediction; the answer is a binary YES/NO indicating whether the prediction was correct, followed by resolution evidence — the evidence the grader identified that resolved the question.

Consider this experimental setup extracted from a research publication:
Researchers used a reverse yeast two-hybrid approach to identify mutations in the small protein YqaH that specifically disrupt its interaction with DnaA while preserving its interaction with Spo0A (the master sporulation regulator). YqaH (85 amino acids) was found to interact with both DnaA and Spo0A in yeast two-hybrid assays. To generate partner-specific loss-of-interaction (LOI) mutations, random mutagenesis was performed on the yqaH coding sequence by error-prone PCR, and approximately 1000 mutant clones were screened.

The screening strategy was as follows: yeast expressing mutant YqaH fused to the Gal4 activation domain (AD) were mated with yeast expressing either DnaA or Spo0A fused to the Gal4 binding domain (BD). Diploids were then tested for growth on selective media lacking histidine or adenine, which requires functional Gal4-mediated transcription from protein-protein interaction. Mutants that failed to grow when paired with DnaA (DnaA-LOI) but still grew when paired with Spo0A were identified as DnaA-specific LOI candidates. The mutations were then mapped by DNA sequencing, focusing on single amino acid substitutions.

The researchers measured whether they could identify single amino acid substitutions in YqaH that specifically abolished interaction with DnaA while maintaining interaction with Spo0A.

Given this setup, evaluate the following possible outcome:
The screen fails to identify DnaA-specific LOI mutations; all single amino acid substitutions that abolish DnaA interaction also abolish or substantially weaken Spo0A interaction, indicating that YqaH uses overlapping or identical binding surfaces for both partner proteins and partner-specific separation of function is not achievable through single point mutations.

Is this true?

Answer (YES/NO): NO